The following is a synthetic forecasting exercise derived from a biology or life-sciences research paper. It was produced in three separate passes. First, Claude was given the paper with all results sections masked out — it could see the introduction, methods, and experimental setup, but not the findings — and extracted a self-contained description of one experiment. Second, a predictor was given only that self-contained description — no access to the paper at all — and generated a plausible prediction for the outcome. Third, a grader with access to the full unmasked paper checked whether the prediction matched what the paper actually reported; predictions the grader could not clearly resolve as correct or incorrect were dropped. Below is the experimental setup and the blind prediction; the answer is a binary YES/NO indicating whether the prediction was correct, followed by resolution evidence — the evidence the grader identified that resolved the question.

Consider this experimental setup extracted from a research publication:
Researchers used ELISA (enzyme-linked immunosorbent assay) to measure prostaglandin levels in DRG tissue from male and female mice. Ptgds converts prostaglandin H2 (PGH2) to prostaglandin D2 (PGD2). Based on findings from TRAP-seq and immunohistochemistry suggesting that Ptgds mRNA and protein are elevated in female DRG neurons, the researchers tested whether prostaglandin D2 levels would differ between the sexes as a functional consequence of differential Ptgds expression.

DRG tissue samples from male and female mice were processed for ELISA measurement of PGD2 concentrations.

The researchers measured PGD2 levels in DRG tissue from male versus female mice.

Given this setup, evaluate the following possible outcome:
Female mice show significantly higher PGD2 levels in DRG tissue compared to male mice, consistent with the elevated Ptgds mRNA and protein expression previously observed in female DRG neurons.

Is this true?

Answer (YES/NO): YES